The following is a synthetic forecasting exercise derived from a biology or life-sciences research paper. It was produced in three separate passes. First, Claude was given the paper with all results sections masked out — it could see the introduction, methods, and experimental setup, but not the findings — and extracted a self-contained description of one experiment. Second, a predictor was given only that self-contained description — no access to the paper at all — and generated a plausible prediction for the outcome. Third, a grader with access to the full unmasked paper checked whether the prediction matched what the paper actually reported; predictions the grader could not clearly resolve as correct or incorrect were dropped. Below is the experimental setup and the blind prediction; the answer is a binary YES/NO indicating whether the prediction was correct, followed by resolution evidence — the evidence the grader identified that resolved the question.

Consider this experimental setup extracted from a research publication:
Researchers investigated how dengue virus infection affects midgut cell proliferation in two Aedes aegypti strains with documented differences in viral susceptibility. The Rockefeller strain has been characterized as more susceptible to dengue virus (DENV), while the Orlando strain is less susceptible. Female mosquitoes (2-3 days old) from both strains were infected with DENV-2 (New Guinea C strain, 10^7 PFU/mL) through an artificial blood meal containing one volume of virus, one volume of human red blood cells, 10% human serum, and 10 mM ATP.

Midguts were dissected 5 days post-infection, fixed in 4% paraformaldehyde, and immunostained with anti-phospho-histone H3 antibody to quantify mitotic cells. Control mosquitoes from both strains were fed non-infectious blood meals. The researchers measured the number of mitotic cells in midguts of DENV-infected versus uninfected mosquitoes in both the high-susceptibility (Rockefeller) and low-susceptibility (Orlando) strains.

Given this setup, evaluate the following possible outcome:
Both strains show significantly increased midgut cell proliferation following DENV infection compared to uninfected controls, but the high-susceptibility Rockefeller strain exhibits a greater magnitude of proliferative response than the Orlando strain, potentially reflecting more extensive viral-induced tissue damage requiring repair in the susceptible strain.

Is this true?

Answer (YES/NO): NO